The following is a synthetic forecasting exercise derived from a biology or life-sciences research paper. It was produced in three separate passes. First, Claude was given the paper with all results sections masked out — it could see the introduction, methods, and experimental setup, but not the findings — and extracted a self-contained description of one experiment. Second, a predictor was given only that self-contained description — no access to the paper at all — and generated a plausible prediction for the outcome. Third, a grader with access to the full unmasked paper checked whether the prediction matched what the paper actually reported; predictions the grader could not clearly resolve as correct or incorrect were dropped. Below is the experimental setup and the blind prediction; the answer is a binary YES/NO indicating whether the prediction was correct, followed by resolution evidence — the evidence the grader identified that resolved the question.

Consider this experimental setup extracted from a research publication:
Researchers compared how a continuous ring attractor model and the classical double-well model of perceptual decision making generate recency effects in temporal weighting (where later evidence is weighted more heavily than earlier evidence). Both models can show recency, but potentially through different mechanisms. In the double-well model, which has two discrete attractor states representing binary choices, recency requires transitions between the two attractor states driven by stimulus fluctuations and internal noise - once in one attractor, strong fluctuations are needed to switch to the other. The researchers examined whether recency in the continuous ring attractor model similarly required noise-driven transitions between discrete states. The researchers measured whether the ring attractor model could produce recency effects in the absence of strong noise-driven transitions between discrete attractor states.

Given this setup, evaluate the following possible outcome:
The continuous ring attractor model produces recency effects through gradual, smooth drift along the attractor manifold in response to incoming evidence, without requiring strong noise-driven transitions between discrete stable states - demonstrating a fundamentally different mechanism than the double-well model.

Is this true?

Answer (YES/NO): YES